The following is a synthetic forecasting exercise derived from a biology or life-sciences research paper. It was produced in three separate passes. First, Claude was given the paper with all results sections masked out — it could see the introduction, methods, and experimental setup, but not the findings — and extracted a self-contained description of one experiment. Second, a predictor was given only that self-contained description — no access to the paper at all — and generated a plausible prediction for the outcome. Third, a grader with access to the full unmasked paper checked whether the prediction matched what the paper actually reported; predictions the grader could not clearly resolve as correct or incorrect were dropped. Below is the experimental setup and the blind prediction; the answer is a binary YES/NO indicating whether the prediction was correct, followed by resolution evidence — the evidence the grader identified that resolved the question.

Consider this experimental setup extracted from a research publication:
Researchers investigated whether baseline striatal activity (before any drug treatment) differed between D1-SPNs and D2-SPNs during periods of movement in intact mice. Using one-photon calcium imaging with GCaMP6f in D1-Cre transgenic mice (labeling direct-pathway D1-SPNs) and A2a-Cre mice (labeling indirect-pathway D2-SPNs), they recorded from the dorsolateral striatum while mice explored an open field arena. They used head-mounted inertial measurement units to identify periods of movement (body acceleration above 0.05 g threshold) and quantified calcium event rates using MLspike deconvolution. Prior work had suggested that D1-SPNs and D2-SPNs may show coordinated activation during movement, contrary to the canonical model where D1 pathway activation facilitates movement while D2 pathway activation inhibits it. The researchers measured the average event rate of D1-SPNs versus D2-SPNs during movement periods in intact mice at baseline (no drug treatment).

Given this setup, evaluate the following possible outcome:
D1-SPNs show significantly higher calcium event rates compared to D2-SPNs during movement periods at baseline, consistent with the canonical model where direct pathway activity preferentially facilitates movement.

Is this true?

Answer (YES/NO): NO